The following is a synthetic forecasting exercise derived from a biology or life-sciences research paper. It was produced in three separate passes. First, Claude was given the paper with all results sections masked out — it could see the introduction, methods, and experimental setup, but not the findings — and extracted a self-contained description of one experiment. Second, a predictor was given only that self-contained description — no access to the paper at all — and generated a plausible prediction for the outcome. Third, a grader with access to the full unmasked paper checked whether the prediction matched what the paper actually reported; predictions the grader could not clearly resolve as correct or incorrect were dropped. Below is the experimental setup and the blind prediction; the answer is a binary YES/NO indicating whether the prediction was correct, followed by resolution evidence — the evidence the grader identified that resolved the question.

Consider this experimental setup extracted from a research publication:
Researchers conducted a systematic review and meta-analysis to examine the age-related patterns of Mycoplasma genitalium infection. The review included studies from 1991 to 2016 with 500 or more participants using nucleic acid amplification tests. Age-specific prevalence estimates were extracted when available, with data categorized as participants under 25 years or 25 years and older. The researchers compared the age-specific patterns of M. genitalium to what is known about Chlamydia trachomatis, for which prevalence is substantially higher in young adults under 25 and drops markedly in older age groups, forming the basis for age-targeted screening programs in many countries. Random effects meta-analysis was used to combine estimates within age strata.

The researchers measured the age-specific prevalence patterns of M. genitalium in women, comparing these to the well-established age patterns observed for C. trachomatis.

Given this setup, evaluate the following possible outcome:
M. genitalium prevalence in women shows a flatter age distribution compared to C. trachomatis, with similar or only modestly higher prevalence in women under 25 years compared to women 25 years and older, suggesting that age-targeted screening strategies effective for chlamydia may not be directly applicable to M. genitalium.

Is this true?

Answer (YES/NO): YES